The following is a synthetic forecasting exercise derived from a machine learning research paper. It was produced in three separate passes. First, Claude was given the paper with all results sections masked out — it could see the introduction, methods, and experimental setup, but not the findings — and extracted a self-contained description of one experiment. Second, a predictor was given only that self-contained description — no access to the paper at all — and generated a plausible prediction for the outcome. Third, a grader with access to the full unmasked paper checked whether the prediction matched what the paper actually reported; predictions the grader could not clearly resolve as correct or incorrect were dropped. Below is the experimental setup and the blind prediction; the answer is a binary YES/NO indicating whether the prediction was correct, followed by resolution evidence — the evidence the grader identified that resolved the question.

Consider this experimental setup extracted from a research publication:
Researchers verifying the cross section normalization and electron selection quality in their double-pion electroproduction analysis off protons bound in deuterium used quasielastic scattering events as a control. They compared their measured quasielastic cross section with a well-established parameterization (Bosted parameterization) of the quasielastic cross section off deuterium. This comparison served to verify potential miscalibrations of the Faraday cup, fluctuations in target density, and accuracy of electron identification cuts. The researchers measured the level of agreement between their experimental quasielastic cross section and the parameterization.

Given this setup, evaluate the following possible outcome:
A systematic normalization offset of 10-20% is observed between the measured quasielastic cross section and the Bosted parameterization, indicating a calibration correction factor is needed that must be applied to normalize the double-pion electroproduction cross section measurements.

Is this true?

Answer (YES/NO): NO